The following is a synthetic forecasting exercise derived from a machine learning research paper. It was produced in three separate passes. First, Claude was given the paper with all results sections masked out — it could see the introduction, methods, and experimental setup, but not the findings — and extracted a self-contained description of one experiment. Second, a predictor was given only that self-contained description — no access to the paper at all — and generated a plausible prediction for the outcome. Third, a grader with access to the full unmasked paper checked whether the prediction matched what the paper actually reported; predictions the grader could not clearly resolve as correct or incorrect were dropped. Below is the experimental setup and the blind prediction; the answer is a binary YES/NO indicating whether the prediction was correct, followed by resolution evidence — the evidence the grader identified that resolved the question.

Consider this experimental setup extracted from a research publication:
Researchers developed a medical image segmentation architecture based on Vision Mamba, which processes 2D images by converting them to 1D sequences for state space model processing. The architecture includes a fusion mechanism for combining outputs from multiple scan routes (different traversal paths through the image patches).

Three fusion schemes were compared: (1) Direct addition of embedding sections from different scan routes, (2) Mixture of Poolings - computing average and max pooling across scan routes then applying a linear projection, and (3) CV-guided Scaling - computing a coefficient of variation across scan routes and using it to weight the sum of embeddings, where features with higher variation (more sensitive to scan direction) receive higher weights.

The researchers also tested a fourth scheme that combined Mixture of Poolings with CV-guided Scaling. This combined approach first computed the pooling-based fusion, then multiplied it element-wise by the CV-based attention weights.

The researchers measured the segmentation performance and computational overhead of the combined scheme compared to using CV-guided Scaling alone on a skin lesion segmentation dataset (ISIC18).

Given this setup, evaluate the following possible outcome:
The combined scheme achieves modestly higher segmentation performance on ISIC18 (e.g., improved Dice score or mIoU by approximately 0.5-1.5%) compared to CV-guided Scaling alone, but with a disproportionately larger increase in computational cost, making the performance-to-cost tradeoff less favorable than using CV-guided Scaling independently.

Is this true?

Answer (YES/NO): NO